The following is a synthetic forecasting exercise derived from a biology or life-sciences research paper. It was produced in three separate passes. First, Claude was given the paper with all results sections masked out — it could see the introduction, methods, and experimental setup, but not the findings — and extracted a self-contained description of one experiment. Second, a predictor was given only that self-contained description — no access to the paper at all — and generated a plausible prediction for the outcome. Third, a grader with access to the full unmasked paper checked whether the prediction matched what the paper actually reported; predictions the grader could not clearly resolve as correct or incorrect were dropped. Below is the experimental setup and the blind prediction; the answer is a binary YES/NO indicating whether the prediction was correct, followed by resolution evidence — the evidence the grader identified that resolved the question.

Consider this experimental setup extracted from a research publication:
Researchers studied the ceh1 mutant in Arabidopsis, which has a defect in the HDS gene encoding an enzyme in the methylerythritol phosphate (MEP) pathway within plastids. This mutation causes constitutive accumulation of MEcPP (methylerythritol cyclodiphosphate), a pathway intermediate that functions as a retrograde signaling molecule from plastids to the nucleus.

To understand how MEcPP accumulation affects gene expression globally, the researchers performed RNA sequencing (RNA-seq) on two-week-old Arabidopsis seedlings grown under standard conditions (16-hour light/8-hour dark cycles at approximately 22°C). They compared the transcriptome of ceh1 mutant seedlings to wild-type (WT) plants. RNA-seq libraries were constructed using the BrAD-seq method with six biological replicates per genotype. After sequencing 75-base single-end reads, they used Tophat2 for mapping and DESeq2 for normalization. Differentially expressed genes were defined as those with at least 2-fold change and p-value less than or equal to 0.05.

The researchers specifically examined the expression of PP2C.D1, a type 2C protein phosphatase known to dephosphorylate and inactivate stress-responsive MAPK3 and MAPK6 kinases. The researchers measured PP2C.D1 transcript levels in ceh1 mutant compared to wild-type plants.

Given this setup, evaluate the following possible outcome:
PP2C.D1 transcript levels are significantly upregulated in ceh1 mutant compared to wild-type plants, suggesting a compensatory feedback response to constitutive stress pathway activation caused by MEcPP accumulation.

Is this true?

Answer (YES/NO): NO